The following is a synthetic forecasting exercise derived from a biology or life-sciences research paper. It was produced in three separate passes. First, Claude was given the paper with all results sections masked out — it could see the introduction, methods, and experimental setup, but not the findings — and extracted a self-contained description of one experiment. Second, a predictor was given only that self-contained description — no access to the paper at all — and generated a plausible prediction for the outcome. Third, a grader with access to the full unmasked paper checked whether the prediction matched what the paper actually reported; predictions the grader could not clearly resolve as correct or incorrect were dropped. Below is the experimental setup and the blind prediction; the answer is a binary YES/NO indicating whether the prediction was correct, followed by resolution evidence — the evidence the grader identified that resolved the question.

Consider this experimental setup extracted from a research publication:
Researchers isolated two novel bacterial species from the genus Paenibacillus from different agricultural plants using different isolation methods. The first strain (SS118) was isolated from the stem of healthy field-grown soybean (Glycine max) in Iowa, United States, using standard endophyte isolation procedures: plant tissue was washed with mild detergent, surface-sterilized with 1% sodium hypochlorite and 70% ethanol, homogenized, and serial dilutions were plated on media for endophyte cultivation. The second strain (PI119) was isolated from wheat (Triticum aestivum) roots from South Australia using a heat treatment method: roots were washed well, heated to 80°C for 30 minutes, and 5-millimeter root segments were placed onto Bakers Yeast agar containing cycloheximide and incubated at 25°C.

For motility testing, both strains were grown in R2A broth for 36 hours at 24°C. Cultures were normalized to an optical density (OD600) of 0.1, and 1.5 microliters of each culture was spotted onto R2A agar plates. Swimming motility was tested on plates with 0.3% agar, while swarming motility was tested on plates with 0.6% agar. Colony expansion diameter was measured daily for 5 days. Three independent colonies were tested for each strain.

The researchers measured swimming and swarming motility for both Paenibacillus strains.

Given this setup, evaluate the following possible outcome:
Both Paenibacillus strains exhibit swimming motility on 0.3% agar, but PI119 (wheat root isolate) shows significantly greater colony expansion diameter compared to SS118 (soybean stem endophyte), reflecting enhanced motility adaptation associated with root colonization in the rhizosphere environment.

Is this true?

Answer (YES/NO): NO